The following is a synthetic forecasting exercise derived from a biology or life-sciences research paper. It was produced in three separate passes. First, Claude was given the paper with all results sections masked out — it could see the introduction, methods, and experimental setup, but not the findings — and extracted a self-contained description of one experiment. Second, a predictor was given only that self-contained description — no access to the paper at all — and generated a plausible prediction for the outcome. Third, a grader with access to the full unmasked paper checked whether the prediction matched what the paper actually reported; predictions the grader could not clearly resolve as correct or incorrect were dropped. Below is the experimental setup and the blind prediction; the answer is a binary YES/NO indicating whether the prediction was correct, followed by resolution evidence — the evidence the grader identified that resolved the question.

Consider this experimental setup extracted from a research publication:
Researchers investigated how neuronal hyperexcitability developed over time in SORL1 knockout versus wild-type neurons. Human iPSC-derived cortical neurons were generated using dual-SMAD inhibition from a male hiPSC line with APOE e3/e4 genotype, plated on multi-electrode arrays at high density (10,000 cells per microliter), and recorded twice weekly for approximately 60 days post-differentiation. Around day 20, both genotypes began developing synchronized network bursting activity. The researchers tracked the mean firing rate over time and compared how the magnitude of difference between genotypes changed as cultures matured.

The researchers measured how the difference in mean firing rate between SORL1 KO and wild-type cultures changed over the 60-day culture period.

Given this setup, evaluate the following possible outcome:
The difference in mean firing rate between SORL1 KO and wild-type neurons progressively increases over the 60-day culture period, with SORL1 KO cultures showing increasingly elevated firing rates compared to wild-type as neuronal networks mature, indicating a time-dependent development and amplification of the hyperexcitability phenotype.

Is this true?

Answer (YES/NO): YES